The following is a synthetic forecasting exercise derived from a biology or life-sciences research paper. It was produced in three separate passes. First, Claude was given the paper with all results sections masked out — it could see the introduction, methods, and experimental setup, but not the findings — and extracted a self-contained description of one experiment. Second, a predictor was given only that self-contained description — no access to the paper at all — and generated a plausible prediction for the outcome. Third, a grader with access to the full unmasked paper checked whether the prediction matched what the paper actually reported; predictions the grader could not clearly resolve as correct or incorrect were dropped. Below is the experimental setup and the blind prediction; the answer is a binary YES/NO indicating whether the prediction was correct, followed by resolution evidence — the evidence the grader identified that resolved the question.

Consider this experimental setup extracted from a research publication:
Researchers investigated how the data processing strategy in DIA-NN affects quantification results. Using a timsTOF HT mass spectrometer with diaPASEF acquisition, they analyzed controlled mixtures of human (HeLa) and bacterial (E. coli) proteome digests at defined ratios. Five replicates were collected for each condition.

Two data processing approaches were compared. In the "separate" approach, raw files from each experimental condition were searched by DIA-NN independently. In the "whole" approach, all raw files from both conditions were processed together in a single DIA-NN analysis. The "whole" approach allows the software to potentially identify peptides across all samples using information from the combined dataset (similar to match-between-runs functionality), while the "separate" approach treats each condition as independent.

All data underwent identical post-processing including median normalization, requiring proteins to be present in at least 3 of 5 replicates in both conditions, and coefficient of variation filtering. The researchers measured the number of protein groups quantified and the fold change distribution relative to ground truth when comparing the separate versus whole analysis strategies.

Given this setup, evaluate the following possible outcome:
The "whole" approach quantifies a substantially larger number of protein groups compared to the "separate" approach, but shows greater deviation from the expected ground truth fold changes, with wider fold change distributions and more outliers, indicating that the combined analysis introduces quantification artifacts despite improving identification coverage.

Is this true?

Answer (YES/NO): NO